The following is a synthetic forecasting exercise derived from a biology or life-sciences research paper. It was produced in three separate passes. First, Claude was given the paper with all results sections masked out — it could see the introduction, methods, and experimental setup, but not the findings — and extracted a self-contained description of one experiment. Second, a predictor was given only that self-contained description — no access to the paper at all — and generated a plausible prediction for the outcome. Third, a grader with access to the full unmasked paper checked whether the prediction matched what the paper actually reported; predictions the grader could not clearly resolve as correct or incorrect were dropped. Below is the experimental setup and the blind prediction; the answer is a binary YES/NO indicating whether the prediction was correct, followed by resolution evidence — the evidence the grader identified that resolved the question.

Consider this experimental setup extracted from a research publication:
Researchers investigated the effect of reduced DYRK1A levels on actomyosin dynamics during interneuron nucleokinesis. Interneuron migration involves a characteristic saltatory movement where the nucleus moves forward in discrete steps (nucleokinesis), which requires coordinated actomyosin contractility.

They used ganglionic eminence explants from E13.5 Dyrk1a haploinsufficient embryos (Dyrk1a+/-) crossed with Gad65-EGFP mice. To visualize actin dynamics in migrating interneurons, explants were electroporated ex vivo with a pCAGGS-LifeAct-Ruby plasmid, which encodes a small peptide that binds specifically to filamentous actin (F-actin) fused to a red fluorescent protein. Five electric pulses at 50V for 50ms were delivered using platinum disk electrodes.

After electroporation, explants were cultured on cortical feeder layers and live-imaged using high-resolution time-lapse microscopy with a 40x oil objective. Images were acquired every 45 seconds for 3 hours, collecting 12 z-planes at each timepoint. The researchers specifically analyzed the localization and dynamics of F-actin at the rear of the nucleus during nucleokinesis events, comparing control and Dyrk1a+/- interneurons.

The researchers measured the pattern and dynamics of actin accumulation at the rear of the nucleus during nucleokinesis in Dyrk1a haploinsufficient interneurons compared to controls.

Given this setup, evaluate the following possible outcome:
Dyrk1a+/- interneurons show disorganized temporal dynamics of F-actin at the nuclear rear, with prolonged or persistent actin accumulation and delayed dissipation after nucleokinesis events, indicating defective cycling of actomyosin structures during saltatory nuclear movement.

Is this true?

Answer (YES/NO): YES